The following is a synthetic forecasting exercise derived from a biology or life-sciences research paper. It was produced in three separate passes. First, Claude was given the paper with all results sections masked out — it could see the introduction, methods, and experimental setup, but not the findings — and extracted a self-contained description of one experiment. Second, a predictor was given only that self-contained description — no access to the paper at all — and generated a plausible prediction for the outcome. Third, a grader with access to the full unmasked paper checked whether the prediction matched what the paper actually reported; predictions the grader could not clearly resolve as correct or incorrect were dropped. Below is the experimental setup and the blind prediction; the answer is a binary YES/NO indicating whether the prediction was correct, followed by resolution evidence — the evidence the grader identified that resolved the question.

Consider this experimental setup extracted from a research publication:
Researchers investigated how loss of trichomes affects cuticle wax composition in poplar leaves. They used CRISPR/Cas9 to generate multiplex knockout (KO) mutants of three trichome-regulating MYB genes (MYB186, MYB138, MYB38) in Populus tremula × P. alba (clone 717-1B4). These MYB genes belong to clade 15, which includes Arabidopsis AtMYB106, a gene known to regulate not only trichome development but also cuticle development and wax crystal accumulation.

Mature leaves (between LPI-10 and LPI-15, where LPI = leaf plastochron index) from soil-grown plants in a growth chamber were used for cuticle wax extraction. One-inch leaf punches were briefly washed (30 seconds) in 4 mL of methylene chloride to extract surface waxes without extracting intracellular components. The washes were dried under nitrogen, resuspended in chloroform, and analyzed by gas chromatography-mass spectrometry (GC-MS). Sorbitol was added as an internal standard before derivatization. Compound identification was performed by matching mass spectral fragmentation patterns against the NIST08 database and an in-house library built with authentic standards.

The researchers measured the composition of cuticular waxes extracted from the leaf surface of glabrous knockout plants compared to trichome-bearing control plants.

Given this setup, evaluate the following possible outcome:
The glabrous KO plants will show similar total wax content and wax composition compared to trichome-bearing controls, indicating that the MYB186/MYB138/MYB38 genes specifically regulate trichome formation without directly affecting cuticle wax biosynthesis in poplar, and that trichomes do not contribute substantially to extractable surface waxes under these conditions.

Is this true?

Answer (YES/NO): NO